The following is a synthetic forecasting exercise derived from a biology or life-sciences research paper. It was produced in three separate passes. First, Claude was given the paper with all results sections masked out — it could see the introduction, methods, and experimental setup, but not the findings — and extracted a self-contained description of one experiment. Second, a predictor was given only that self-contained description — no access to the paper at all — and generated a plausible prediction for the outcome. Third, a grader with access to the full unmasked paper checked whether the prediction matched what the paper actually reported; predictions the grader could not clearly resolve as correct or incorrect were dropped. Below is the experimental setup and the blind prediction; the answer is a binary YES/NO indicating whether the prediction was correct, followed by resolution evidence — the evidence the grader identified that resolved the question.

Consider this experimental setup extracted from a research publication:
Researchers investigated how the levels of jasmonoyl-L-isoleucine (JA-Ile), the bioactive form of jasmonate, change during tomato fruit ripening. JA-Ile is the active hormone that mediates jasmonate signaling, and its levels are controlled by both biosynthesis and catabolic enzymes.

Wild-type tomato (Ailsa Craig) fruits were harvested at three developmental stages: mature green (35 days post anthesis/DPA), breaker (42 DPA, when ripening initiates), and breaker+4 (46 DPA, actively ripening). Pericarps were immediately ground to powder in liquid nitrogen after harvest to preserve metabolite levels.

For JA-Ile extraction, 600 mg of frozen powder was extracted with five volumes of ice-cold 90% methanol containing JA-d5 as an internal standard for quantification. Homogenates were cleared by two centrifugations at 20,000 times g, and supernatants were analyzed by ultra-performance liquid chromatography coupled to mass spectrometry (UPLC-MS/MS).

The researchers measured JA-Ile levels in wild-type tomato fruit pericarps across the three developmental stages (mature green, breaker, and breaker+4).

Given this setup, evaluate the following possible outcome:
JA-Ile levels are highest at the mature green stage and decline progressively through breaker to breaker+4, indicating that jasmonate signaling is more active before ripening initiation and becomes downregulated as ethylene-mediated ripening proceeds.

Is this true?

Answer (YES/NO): YES